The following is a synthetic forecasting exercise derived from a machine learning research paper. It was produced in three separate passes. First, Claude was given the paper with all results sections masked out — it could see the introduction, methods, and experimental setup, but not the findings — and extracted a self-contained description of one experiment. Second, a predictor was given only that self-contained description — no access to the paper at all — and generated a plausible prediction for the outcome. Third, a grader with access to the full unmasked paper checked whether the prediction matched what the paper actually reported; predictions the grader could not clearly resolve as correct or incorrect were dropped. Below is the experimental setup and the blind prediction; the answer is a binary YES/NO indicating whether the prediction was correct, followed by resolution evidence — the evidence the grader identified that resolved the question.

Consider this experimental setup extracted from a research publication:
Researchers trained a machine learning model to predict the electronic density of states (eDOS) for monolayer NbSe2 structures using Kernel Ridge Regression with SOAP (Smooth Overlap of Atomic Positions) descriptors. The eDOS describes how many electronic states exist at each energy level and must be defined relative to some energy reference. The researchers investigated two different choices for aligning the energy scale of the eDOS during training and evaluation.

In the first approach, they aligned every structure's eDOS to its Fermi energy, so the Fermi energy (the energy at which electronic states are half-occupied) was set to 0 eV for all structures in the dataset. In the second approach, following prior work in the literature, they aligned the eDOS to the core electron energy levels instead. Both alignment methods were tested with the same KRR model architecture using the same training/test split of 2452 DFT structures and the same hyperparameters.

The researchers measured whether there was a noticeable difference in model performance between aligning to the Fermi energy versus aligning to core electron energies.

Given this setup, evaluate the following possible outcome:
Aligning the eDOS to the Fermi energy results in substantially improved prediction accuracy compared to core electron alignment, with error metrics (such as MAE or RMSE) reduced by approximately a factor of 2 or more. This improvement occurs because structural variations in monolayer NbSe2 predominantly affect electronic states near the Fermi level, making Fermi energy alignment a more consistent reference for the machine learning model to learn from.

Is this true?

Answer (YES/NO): NO